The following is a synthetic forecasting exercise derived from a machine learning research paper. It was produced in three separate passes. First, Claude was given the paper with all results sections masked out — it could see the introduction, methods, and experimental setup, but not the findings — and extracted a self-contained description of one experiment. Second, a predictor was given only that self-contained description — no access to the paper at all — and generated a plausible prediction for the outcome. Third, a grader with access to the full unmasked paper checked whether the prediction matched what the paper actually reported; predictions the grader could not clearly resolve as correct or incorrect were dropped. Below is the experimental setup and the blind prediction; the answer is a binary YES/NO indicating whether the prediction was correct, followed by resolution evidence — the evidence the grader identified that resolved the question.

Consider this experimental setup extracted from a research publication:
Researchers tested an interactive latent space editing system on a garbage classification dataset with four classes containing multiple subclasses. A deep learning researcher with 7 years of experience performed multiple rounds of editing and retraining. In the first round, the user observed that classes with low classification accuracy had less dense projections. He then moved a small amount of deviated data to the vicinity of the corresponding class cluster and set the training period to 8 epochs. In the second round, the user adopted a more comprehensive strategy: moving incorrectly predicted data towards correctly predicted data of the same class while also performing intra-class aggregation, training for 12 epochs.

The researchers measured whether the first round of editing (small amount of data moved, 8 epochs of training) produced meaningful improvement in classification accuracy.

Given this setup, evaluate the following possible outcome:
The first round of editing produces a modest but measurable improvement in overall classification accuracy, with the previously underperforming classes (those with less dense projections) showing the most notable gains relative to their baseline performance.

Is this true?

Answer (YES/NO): NO